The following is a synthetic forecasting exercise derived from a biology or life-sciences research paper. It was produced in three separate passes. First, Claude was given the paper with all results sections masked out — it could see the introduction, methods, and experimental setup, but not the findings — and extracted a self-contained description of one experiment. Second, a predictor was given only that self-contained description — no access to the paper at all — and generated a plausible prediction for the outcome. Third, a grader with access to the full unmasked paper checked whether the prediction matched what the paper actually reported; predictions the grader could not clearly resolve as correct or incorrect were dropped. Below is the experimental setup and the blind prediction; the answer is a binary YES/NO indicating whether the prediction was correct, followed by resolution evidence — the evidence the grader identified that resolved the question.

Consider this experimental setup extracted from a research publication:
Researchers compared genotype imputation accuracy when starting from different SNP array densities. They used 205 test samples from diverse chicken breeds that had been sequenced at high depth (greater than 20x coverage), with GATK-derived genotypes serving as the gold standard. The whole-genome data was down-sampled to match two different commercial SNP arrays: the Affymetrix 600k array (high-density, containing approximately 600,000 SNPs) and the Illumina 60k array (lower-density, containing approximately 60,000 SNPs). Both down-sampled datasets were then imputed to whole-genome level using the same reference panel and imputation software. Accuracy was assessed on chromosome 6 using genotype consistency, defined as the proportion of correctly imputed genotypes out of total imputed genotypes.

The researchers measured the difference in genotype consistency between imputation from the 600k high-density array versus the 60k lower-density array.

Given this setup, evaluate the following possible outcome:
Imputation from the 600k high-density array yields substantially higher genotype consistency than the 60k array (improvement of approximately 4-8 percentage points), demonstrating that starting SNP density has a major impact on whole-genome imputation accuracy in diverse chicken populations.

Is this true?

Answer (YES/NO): NO